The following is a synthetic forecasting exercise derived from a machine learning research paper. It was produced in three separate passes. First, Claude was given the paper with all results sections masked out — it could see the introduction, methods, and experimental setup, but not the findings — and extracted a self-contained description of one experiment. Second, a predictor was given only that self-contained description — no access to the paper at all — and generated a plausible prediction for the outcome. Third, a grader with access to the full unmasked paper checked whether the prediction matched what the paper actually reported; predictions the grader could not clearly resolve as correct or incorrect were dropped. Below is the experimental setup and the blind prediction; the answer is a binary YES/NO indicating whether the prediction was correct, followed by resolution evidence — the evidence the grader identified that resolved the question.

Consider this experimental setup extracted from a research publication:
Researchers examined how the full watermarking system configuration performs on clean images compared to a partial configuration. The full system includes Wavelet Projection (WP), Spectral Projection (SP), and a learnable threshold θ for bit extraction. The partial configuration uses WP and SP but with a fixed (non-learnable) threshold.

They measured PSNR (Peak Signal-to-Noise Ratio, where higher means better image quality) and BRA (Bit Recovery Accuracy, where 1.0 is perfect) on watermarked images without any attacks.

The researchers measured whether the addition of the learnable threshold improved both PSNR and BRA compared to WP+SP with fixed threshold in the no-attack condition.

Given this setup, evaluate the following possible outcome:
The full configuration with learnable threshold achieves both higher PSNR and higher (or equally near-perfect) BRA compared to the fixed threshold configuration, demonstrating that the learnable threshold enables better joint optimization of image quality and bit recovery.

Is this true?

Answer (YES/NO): YES